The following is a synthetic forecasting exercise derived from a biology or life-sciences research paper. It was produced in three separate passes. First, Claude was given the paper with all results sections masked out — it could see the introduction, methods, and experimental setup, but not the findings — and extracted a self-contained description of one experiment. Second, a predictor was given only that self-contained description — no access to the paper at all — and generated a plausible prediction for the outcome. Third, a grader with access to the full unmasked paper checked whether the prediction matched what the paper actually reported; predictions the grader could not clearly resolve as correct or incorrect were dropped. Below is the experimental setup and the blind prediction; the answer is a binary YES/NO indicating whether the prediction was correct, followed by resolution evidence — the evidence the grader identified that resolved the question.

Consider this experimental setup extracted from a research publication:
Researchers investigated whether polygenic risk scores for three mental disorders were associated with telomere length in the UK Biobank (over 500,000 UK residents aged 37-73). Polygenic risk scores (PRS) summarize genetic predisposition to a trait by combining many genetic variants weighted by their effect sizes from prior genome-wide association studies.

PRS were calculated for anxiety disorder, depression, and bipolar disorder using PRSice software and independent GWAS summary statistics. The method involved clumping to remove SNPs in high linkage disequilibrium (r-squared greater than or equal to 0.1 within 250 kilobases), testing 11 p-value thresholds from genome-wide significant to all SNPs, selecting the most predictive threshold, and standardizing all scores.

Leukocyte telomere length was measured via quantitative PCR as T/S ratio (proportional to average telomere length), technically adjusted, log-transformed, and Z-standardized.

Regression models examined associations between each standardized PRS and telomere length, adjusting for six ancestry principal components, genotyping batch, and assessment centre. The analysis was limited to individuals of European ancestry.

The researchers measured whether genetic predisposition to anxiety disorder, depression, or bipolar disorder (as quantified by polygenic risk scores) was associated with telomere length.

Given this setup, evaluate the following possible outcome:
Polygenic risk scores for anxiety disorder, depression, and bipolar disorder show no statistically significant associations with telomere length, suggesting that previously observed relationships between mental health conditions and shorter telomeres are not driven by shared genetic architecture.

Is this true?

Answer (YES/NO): NO